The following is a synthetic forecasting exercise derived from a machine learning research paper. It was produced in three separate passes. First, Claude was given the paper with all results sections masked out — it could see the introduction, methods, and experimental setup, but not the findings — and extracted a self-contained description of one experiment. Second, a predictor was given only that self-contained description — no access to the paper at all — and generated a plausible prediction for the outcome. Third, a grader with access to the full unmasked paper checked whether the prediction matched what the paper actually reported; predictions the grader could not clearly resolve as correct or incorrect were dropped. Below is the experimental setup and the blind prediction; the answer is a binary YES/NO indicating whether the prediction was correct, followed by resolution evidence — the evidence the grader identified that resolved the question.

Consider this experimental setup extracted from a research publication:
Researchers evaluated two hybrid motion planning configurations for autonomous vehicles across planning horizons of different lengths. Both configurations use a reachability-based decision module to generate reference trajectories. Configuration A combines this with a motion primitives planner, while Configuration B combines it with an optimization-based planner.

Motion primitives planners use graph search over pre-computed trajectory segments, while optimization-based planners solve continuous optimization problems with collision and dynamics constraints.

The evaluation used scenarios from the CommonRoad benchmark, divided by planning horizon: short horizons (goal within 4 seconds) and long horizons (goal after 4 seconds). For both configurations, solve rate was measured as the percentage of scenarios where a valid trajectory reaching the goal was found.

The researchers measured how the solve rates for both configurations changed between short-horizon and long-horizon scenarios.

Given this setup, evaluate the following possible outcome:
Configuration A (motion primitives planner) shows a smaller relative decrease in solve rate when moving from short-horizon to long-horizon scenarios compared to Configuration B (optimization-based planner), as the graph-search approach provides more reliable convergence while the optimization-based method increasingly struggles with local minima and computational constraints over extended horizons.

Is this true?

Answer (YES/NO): NO